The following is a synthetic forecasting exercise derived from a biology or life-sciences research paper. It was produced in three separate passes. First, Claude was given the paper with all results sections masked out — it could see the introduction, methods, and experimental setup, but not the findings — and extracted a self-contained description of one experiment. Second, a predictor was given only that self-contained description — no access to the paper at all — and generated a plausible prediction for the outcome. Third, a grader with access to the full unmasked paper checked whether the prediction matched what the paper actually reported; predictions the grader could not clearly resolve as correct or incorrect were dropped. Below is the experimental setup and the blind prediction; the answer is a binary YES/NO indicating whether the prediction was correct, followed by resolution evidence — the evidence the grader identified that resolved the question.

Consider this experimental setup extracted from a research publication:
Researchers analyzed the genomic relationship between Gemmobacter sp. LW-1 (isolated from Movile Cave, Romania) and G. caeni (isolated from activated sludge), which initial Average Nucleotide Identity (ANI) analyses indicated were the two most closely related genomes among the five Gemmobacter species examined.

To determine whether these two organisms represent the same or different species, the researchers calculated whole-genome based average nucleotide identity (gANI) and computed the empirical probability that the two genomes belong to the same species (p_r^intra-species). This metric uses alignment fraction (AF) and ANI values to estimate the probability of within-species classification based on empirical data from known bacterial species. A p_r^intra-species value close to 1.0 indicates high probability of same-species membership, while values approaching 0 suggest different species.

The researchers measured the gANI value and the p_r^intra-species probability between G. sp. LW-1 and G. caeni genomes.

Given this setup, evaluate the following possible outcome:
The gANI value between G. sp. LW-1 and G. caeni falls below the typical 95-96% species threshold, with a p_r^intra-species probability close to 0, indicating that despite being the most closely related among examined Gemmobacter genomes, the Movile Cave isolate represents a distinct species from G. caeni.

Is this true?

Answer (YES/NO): NO